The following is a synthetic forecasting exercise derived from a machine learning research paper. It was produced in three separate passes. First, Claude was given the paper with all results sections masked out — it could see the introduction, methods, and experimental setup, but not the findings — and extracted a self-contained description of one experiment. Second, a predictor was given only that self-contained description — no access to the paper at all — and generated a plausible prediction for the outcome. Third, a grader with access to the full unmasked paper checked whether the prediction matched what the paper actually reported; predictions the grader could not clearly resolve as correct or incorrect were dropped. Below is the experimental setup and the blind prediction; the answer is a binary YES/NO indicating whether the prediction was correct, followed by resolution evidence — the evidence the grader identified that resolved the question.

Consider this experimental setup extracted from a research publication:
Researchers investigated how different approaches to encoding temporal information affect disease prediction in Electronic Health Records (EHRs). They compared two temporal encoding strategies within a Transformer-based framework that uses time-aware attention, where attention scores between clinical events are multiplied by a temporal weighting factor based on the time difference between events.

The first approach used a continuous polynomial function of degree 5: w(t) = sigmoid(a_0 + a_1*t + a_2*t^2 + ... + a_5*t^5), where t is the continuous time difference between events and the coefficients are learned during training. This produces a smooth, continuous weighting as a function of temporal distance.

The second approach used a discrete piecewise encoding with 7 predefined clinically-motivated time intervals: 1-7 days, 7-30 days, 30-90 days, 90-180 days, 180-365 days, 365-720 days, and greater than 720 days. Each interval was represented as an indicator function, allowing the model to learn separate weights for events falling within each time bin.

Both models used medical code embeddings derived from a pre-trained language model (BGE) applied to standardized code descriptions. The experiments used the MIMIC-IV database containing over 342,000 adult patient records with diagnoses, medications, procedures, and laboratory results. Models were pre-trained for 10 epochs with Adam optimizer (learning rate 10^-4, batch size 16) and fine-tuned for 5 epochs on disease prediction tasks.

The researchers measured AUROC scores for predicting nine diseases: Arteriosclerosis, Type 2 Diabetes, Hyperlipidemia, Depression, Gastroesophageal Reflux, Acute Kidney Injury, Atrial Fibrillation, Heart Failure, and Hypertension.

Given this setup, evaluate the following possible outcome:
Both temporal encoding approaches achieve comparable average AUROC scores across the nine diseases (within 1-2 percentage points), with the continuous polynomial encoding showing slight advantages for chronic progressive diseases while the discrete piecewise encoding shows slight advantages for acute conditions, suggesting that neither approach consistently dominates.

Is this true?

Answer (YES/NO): NO